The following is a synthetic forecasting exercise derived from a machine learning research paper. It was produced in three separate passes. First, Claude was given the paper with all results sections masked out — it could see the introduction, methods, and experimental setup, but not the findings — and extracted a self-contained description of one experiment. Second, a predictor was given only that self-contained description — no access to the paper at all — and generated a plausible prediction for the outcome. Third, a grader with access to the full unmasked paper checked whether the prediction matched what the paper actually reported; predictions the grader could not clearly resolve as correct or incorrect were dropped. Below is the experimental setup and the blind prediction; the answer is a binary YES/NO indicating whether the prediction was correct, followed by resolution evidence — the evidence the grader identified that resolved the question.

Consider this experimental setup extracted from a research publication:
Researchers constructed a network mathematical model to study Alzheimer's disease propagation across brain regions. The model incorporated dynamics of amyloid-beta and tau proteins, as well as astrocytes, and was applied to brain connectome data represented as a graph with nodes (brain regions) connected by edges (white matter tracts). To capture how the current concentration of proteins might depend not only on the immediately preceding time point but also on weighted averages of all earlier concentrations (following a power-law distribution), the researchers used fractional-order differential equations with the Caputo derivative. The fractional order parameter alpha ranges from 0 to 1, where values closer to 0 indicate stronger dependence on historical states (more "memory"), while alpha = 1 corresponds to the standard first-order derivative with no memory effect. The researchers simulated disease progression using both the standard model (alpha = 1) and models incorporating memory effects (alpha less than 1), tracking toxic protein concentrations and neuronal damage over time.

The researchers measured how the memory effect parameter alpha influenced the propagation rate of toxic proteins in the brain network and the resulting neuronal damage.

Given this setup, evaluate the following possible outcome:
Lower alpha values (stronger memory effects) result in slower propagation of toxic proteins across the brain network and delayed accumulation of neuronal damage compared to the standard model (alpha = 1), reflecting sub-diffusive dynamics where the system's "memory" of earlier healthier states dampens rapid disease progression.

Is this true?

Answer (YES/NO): YES